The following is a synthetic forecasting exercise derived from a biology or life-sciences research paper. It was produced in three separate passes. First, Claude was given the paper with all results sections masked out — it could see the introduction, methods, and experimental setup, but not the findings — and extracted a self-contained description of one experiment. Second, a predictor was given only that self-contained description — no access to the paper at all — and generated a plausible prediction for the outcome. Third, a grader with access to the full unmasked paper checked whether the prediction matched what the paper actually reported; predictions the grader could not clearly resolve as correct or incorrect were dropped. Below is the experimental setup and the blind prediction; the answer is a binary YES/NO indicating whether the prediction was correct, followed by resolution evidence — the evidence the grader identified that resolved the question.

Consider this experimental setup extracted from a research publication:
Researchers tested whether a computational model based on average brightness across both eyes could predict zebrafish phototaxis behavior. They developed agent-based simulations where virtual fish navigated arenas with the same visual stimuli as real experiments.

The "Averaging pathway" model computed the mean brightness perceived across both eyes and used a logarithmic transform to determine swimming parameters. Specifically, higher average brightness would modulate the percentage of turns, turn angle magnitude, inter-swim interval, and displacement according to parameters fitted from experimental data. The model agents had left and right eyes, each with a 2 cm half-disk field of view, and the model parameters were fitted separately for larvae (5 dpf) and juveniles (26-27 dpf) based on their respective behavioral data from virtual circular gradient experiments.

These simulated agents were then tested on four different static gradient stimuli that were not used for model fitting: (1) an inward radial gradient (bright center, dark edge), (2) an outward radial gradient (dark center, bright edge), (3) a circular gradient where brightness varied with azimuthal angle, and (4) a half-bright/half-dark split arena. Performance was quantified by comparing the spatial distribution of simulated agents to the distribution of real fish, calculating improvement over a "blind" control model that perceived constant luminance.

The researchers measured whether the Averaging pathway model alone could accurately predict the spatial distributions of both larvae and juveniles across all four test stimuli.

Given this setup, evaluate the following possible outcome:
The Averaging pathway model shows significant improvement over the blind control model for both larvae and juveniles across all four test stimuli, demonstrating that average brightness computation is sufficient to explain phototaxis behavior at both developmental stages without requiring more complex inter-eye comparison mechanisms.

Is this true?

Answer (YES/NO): NO